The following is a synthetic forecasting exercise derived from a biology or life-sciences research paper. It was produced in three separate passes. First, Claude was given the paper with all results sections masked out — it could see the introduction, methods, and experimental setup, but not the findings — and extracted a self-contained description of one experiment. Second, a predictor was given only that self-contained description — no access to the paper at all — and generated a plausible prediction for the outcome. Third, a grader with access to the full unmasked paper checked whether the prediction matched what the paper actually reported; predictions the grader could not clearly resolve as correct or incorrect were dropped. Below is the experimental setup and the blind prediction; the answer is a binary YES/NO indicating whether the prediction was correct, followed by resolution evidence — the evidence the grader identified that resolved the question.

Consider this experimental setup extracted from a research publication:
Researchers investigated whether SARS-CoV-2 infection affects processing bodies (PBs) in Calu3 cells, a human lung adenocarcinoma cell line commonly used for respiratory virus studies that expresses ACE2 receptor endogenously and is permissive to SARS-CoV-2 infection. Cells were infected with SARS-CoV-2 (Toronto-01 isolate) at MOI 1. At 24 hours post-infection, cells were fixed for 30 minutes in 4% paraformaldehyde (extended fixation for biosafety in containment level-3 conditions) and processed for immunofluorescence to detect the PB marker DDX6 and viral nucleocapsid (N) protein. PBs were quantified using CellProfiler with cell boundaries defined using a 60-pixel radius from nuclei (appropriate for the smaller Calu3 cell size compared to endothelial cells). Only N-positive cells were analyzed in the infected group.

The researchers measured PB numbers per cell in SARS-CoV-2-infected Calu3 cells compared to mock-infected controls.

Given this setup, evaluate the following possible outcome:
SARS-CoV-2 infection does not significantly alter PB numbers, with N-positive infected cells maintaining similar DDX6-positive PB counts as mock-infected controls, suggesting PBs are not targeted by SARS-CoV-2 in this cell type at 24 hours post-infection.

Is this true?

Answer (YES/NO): NO